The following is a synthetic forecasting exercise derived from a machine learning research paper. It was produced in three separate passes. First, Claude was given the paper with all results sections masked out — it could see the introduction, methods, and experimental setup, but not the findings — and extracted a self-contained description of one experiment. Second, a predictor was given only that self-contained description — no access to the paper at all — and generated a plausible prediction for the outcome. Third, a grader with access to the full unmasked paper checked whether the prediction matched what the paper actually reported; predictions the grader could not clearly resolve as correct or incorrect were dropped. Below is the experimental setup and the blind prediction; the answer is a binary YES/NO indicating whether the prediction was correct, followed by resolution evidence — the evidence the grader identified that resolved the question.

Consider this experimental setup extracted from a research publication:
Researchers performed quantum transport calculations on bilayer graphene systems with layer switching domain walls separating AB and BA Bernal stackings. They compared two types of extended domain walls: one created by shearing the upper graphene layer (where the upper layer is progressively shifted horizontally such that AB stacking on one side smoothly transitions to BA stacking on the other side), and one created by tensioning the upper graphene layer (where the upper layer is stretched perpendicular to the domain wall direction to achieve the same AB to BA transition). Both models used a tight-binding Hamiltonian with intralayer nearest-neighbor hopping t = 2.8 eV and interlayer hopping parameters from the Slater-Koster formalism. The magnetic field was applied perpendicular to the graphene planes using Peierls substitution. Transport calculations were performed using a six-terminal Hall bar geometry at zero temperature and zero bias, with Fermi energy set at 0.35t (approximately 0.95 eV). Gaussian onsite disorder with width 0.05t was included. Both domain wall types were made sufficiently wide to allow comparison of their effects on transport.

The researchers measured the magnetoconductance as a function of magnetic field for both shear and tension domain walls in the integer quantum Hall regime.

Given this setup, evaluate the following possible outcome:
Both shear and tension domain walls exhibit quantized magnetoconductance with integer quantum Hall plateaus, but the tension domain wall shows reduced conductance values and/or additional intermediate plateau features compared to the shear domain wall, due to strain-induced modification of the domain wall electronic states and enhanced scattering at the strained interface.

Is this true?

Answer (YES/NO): NO